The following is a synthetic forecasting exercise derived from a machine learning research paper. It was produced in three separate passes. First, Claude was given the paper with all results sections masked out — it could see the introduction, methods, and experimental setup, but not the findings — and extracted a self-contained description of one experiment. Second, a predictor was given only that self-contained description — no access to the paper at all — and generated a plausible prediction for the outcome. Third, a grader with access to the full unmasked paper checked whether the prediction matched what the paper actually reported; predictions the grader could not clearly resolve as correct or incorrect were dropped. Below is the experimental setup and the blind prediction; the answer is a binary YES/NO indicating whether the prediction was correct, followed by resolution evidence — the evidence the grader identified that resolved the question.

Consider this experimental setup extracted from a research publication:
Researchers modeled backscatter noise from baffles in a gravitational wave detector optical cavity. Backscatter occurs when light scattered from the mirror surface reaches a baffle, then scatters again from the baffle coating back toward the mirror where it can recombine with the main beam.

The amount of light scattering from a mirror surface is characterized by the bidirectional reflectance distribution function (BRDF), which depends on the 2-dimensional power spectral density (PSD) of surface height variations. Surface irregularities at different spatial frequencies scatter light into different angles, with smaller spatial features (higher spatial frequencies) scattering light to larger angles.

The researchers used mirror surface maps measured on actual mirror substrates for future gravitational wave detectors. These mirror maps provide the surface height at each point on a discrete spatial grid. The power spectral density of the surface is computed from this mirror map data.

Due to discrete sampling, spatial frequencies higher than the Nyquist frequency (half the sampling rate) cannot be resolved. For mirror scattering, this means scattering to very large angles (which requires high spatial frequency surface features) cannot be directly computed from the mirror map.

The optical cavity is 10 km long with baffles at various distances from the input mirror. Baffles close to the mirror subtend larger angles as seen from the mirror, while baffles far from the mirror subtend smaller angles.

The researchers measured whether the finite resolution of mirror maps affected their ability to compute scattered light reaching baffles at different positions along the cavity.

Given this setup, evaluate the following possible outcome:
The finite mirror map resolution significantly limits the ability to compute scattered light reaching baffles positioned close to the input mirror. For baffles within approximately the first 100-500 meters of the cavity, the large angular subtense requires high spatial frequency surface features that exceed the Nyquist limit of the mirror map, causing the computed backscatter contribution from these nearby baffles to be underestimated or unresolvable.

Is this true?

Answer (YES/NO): NO